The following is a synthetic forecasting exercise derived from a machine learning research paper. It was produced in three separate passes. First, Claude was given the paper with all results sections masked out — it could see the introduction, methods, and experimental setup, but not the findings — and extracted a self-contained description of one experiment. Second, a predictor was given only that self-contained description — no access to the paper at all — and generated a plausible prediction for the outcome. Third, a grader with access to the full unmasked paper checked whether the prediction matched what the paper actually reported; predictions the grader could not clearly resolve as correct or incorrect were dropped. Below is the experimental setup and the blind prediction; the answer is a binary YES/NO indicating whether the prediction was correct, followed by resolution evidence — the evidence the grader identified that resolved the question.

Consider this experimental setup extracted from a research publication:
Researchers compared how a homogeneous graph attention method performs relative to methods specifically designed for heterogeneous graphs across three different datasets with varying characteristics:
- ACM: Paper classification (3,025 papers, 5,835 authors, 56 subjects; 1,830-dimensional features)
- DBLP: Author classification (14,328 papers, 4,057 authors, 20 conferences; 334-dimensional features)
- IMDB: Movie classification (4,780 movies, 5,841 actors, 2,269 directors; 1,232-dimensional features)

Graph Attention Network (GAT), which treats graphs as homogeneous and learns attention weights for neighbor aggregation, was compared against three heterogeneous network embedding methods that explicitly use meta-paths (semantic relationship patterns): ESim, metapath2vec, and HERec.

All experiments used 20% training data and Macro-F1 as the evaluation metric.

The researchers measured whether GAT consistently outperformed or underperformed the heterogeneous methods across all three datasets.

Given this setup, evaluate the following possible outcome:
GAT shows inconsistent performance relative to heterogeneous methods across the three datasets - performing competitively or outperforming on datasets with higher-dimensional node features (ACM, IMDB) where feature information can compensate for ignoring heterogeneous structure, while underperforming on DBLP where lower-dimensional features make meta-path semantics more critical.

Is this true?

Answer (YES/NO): NO